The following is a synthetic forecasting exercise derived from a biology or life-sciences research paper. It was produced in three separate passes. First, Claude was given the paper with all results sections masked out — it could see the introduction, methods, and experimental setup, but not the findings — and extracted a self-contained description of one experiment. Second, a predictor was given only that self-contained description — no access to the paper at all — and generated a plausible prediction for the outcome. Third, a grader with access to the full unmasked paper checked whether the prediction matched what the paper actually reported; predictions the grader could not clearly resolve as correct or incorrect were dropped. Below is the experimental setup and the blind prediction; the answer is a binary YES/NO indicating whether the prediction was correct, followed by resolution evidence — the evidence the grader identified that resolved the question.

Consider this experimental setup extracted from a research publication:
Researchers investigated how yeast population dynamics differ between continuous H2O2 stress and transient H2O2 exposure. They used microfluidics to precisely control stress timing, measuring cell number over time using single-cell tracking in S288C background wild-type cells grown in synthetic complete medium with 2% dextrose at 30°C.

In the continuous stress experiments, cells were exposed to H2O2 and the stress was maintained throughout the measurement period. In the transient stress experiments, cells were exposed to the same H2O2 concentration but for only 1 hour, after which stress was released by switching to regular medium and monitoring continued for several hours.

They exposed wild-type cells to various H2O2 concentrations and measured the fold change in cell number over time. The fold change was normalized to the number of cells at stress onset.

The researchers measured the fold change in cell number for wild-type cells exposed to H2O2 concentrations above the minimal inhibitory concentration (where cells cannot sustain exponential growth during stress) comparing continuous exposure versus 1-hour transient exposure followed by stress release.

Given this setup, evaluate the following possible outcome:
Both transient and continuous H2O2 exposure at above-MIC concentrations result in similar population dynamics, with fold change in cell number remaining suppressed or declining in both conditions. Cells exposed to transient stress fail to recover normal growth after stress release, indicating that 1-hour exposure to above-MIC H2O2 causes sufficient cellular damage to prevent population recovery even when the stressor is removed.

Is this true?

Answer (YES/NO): NO